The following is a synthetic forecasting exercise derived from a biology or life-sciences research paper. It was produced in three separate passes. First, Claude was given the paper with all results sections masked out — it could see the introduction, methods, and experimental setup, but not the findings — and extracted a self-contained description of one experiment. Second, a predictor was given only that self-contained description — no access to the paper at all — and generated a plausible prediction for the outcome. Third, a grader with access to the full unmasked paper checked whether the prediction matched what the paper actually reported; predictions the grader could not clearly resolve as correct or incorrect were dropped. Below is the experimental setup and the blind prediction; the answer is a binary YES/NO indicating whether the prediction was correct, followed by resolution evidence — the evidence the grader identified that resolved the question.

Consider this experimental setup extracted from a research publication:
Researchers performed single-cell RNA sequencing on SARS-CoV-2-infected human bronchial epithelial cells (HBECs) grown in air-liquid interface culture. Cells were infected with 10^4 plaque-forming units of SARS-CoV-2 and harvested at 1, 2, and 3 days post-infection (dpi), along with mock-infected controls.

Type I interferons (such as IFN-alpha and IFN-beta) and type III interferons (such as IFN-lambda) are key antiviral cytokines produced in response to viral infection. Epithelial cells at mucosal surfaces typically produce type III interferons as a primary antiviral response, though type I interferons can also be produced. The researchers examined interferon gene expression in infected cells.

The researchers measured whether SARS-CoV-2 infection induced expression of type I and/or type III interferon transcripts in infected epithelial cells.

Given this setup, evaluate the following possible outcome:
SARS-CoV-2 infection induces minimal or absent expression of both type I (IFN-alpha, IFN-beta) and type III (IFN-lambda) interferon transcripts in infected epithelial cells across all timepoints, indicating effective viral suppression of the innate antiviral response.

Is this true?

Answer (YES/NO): NO